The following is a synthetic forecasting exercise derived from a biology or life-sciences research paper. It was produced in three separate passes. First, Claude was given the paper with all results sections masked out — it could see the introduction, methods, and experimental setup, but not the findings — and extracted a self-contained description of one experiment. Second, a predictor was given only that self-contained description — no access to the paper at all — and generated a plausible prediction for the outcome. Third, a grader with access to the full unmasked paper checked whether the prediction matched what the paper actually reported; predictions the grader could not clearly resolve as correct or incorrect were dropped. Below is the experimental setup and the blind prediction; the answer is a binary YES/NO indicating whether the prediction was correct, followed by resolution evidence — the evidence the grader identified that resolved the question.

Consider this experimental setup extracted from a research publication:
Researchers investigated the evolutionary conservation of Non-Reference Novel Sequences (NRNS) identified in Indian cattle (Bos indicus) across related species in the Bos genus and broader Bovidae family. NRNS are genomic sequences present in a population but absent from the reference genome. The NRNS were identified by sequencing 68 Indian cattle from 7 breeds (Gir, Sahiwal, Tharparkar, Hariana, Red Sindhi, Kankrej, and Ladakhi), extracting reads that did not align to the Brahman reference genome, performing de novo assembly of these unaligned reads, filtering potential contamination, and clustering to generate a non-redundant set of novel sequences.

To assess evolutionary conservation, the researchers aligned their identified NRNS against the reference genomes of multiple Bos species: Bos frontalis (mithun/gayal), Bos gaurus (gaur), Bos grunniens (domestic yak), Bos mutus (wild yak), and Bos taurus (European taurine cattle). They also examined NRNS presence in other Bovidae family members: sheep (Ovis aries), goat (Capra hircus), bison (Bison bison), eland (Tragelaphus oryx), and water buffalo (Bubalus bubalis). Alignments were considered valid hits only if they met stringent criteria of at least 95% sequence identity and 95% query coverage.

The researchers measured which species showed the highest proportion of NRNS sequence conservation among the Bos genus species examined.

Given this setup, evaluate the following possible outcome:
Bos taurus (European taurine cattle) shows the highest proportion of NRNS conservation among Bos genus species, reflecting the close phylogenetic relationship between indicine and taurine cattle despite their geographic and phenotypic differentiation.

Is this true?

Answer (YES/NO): NO